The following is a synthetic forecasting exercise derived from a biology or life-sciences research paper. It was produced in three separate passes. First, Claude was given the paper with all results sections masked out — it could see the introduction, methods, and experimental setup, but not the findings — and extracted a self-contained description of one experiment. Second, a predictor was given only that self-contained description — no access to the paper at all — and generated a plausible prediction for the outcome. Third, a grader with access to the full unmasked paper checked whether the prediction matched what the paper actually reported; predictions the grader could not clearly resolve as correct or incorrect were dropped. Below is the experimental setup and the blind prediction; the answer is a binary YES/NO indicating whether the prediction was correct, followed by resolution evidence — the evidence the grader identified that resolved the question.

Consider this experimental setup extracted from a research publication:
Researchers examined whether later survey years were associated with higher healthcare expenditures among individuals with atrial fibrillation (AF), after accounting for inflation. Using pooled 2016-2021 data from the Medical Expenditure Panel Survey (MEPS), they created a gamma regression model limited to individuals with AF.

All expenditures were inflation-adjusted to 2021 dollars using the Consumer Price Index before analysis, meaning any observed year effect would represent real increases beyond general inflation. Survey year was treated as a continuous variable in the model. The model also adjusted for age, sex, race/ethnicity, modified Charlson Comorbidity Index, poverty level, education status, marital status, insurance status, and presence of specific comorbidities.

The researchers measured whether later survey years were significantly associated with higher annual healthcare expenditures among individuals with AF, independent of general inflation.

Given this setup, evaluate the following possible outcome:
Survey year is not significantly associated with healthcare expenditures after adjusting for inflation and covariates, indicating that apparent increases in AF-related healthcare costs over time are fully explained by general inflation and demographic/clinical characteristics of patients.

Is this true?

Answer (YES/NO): NO